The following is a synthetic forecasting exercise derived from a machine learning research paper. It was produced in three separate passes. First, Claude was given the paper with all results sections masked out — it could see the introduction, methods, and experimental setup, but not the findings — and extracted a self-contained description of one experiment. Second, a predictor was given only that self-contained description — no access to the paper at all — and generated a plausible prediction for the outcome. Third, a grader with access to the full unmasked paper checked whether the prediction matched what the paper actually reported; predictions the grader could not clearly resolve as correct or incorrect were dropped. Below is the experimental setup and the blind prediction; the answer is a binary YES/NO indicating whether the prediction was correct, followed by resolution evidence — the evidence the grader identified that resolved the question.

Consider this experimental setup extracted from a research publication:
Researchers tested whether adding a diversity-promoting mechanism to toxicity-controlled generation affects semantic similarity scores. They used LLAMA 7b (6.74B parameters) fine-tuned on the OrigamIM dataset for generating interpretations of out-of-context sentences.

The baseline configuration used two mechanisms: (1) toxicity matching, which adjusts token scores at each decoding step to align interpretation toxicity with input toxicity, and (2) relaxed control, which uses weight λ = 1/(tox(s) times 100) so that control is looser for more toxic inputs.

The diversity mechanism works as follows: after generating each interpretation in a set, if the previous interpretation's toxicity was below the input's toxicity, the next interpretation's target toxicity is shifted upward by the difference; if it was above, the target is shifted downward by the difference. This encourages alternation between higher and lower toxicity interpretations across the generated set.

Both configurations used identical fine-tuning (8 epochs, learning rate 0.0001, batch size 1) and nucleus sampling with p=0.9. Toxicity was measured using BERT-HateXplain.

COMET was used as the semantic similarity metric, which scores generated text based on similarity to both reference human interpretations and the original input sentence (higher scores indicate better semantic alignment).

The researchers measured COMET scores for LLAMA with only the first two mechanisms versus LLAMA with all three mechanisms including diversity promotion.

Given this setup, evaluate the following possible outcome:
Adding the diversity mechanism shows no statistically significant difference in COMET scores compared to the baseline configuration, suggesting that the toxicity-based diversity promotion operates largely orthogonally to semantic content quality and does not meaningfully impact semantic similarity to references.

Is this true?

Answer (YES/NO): NO